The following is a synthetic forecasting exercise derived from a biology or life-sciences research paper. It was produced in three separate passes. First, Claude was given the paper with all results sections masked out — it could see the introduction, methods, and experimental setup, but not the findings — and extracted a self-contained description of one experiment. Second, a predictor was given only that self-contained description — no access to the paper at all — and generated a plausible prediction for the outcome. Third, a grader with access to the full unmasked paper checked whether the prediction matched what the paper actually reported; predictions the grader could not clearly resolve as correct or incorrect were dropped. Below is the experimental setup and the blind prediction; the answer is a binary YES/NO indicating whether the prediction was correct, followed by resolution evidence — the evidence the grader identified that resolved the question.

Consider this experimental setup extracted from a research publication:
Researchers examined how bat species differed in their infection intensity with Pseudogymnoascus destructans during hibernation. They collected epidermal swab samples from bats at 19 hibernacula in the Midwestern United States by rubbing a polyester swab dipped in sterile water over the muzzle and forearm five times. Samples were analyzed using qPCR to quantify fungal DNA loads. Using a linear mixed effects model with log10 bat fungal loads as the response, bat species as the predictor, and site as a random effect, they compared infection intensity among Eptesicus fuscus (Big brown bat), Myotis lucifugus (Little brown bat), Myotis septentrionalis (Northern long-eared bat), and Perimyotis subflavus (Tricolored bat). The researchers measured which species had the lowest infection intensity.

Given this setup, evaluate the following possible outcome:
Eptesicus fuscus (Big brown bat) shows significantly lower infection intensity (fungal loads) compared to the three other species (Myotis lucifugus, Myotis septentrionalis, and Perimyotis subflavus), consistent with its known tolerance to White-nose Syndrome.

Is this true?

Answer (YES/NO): YES